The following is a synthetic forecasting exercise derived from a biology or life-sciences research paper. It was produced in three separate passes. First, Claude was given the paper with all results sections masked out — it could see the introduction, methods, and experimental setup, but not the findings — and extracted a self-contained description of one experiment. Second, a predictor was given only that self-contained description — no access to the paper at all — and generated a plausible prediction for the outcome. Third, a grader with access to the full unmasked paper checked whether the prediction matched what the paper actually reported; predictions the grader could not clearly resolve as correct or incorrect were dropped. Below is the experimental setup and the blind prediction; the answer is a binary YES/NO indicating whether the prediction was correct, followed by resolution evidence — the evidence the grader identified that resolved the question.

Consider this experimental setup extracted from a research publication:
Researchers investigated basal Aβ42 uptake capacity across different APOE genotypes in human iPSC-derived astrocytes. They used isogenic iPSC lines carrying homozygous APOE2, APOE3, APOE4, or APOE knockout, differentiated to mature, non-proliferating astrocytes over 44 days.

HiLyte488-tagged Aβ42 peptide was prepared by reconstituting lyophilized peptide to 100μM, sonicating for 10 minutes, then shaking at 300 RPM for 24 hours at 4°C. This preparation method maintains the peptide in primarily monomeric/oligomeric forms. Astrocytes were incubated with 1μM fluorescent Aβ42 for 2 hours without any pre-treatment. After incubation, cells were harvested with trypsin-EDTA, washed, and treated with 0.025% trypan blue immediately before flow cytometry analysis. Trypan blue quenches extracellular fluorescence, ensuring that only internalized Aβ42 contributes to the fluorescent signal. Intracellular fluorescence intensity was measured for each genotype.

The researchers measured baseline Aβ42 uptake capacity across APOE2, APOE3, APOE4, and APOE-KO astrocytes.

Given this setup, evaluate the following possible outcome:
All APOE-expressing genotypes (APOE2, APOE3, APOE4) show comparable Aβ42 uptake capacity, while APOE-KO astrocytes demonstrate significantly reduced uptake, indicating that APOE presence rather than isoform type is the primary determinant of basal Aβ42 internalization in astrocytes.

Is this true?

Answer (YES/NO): NO